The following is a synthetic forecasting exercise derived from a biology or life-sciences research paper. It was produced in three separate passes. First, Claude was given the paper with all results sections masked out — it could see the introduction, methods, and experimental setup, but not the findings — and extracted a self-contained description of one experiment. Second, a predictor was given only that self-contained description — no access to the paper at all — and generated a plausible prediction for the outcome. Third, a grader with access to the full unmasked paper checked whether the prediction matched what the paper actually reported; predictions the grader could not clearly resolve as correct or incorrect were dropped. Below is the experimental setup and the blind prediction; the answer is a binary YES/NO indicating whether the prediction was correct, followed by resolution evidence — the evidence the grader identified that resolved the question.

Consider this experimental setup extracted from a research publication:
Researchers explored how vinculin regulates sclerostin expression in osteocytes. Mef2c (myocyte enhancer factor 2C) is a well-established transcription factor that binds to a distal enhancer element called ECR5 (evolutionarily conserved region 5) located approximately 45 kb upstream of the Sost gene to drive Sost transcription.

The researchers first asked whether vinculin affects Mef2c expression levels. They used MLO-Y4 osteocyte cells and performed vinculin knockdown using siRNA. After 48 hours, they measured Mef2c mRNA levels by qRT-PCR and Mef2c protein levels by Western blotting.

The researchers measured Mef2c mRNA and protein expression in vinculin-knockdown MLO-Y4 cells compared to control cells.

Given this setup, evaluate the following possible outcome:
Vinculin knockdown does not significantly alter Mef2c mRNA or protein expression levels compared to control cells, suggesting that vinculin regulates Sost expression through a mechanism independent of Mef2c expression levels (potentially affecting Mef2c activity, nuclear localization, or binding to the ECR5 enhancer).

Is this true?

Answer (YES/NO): YES